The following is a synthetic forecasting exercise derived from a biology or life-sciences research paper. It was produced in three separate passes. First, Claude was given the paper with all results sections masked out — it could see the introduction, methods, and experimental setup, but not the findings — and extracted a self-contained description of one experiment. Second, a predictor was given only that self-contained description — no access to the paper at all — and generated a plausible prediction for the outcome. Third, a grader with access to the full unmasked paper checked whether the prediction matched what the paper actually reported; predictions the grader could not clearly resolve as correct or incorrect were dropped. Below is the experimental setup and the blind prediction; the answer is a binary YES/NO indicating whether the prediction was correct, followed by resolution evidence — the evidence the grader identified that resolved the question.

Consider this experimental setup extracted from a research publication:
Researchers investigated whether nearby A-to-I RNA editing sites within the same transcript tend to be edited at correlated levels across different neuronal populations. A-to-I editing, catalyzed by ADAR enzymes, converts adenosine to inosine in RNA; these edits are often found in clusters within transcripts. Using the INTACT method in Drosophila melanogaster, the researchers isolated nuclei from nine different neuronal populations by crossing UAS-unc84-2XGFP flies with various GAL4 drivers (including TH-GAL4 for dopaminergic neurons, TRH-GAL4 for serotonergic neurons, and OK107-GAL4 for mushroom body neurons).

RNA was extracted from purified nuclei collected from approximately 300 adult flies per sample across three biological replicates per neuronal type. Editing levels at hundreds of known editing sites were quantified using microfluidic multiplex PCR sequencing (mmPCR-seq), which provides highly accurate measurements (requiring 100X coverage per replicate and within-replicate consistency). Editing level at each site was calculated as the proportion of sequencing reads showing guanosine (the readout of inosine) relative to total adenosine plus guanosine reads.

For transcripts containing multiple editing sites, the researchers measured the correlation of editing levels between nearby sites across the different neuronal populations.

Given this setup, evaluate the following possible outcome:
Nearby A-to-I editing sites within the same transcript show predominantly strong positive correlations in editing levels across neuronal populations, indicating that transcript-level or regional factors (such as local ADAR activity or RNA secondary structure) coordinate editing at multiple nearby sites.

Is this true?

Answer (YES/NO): YES